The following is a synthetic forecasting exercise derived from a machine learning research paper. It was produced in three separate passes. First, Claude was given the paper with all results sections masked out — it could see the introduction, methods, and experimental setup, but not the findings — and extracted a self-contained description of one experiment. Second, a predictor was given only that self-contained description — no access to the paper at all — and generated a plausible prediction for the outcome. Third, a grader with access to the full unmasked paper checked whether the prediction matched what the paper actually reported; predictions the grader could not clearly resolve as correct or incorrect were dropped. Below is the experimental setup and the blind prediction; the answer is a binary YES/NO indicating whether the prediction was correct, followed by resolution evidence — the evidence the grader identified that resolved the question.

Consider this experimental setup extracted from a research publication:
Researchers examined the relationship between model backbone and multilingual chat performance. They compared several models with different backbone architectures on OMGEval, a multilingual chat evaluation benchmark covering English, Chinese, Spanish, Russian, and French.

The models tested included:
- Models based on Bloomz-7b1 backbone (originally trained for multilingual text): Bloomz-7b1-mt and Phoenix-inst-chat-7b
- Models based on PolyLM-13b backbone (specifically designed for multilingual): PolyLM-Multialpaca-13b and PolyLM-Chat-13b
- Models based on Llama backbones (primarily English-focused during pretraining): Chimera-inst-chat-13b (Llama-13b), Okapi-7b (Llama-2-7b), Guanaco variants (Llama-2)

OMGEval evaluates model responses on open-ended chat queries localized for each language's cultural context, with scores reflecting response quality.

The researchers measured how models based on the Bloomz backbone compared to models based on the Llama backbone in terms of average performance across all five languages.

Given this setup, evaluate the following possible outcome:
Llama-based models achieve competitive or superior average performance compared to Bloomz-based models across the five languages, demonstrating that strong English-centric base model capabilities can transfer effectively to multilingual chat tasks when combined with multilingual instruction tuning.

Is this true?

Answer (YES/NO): YES